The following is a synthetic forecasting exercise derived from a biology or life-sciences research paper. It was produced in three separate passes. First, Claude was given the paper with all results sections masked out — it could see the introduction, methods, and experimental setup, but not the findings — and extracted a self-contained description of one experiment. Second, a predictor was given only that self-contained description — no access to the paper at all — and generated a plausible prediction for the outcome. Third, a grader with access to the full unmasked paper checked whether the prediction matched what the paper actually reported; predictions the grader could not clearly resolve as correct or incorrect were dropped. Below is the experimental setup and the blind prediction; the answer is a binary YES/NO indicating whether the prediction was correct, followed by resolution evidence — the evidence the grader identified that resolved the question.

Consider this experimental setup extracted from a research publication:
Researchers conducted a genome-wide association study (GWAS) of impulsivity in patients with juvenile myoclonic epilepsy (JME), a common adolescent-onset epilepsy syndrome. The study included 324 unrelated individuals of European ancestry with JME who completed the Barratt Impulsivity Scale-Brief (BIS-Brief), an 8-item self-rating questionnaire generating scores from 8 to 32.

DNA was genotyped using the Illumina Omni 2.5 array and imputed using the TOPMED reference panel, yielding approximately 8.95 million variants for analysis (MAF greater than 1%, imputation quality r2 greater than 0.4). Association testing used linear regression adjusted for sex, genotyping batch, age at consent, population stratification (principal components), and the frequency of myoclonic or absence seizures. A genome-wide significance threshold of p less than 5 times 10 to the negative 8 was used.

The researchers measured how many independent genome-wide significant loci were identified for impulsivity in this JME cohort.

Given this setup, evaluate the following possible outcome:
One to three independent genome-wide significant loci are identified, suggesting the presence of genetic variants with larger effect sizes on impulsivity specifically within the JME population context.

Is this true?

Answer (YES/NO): YES